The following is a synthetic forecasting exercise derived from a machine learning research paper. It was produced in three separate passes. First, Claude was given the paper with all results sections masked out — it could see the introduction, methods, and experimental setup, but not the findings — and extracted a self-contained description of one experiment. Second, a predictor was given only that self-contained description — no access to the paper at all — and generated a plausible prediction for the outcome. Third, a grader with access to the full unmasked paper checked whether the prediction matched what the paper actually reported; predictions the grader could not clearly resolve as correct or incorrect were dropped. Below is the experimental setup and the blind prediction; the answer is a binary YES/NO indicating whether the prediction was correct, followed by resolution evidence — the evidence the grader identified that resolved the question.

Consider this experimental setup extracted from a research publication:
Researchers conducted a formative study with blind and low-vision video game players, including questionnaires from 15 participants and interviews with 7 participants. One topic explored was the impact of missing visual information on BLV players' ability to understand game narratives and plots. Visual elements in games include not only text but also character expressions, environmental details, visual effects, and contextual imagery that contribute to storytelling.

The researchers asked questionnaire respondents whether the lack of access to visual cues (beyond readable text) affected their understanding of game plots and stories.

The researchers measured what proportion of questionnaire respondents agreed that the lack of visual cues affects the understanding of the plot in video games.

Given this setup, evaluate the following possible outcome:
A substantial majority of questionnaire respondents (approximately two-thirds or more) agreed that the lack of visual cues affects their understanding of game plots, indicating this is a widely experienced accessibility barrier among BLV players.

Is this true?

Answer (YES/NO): NO